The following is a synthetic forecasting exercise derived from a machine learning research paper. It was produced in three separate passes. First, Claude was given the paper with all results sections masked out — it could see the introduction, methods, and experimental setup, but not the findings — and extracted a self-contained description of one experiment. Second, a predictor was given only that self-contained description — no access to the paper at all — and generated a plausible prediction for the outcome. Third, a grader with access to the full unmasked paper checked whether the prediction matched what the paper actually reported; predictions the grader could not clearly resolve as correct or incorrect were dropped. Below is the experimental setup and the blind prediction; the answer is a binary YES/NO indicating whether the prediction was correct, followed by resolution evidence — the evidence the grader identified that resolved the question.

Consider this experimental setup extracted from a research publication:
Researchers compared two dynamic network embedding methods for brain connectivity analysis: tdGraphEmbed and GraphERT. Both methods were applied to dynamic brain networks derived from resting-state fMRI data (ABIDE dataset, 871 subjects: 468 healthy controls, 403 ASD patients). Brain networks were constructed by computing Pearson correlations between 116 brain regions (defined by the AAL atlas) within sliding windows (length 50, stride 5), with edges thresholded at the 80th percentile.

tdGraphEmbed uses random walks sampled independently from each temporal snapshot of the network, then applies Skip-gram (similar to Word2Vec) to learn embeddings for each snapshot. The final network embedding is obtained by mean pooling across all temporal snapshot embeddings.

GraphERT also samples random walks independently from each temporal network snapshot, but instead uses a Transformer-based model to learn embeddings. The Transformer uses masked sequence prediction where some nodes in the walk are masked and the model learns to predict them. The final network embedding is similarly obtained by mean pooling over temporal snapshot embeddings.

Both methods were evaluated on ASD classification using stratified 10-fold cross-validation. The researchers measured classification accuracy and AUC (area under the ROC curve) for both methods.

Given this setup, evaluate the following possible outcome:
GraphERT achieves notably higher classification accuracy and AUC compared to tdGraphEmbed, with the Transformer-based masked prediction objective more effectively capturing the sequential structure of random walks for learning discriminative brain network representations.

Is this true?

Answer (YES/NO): NO